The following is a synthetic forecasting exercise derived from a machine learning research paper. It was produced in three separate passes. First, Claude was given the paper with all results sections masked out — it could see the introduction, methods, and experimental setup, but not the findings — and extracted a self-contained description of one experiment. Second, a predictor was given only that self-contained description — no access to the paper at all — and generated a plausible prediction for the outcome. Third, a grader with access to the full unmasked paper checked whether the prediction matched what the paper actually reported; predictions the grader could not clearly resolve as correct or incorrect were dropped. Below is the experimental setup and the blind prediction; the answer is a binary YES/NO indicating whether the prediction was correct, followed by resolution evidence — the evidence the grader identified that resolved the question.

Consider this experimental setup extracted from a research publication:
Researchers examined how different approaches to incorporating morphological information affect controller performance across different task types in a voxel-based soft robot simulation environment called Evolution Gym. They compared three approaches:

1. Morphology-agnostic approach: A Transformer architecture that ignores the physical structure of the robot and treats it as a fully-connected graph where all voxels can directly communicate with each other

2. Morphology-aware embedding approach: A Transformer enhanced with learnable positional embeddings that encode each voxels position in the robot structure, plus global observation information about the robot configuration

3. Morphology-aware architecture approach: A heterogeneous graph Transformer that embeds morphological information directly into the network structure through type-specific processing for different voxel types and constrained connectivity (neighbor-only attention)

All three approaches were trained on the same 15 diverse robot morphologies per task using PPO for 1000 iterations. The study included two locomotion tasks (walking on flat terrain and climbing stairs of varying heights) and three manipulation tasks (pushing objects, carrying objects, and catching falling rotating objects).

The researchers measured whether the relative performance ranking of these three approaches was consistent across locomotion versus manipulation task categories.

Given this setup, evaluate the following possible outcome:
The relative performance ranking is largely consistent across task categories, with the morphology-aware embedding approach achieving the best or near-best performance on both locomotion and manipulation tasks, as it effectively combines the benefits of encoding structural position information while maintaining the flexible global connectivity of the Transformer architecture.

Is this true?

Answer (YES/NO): NO